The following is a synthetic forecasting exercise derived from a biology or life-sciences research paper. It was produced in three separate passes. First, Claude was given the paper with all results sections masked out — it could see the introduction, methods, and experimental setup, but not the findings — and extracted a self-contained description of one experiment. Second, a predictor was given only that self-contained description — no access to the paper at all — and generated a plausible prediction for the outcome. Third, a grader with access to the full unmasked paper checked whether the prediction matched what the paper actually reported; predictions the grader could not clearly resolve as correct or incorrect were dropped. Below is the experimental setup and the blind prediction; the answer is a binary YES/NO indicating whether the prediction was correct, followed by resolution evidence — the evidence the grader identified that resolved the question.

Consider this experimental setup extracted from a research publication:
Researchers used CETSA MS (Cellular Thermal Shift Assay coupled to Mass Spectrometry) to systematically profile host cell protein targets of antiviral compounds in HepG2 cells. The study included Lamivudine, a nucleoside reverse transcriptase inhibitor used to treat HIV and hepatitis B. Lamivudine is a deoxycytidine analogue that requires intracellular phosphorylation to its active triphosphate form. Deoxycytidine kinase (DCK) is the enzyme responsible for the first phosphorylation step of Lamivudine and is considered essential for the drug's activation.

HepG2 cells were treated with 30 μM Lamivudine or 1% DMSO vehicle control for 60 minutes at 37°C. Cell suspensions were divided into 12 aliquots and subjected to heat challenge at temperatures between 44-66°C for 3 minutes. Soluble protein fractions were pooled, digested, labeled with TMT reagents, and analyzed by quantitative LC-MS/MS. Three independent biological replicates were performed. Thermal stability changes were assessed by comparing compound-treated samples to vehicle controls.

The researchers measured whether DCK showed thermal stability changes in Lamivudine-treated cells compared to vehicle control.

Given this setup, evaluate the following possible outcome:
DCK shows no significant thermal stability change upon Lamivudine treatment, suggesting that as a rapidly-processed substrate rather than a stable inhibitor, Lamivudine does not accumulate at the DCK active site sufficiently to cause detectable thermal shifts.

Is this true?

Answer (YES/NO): NO